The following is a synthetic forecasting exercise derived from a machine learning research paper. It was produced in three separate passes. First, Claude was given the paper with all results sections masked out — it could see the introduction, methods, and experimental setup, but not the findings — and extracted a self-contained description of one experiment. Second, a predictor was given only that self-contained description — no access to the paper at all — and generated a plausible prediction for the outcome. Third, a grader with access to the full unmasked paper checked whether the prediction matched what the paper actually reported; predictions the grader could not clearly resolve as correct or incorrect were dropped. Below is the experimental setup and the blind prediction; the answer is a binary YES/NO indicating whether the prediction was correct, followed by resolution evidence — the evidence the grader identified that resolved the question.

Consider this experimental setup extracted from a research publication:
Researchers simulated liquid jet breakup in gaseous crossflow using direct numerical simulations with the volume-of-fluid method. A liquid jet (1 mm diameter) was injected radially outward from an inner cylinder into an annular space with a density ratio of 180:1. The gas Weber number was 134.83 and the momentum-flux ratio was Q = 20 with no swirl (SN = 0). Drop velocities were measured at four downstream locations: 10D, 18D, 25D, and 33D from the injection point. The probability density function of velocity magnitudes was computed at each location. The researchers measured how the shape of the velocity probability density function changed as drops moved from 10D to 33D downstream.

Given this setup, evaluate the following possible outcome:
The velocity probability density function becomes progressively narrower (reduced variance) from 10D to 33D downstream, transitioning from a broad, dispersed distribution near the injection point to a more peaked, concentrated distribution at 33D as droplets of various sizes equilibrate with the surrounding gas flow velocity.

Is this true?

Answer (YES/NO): YES